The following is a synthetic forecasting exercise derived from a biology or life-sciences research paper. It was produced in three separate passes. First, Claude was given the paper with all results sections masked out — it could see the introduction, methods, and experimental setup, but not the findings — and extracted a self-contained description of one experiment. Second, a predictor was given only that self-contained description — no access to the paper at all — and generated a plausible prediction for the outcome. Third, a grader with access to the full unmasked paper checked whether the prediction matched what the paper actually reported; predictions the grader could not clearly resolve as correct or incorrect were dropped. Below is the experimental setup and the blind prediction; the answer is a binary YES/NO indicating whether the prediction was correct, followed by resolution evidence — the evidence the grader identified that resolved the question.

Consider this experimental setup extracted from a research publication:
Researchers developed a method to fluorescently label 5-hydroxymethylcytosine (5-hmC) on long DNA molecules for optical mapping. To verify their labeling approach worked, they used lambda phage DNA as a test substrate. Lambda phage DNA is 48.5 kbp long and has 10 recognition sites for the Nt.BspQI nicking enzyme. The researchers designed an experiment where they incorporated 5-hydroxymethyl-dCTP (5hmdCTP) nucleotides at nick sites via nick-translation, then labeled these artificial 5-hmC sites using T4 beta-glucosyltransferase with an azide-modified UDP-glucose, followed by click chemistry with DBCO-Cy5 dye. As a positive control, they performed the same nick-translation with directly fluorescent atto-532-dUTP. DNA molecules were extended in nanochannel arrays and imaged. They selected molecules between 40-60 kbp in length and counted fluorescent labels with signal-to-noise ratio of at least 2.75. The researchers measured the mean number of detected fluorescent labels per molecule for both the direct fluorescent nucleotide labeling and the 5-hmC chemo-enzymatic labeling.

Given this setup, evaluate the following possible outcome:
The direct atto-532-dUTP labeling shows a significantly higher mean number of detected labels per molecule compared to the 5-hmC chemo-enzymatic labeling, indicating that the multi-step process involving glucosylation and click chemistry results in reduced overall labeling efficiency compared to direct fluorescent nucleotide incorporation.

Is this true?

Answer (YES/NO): NO